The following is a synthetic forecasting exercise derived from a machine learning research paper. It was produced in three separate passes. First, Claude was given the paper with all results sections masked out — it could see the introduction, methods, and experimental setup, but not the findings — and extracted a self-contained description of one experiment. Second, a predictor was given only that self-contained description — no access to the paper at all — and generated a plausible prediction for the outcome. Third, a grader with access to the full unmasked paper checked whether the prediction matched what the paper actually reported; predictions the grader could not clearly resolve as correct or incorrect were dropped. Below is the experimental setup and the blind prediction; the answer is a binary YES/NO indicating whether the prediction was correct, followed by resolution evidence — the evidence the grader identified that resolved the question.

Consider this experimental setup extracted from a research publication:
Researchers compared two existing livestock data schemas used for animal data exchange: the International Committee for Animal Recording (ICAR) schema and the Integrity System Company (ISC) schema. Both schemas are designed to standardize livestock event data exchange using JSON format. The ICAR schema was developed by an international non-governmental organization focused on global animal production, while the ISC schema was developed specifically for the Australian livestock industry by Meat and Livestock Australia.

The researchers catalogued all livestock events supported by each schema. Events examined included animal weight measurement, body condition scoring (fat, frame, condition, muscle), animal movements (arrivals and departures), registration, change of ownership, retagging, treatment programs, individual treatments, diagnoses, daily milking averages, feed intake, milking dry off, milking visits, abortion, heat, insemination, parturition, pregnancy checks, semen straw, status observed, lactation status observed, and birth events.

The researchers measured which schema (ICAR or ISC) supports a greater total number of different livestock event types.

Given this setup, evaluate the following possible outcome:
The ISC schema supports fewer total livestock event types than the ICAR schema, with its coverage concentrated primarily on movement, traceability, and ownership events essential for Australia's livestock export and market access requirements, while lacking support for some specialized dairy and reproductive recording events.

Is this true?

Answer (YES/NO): NO